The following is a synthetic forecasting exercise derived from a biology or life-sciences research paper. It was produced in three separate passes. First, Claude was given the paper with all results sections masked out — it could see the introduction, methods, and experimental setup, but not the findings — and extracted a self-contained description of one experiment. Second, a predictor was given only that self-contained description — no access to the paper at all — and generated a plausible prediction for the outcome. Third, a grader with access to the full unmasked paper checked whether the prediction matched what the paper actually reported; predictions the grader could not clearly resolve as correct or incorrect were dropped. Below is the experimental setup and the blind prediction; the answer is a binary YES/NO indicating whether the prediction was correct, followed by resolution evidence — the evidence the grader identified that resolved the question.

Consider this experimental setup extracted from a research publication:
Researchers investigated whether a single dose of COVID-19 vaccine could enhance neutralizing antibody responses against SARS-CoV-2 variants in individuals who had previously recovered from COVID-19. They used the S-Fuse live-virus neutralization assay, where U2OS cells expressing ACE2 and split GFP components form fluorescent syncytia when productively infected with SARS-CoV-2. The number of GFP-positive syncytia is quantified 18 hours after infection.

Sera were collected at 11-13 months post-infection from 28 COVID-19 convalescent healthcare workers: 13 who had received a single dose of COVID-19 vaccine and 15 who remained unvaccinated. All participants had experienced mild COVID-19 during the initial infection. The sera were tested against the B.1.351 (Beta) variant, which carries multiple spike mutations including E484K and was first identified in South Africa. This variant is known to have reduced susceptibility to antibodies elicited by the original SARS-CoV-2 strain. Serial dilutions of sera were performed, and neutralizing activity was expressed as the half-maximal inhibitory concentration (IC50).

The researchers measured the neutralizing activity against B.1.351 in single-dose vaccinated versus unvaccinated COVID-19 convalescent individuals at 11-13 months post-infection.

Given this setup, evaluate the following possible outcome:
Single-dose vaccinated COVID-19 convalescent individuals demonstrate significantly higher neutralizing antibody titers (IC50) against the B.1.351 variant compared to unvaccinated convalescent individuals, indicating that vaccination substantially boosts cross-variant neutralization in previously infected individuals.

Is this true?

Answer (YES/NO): YES